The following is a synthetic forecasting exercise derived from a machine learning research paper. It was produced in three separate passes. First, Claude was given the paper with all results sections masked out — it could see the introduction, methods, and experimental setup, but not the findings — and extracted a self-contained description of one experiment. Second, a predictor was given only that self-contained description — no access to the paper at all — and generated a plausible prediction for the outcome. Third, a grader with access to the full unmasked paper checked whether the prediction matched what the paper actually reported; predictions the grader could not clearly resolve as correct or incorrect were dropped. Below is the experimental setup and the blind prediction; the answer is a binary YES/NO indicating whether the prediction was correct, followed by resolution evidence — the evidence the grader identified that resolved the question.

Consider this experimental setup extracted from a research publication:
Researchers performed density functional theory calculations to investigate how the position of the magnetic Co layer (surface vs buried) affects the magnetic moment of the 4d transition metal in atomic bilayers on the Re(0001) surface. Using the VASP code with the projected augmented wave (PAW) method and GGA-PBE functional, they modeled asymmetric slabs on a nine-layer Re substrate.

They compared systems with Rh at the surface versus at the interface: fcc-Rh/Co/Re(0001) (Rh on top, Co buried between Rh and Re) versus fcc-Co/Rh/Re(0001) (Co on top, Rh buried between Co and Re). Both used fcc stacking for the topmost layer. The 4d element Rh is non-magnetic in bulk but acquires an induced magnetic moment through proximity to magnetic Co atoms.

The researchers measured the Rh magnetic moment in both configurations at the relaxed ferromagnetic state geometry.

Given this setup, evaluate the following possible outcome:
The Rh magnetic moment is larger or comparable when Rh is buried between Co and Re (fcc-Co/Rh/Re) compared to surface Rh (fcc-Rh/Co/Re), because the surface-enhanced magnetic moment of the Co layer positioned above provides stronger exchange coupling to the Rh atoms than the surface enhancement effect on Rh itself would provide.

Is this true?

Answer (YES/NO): NO